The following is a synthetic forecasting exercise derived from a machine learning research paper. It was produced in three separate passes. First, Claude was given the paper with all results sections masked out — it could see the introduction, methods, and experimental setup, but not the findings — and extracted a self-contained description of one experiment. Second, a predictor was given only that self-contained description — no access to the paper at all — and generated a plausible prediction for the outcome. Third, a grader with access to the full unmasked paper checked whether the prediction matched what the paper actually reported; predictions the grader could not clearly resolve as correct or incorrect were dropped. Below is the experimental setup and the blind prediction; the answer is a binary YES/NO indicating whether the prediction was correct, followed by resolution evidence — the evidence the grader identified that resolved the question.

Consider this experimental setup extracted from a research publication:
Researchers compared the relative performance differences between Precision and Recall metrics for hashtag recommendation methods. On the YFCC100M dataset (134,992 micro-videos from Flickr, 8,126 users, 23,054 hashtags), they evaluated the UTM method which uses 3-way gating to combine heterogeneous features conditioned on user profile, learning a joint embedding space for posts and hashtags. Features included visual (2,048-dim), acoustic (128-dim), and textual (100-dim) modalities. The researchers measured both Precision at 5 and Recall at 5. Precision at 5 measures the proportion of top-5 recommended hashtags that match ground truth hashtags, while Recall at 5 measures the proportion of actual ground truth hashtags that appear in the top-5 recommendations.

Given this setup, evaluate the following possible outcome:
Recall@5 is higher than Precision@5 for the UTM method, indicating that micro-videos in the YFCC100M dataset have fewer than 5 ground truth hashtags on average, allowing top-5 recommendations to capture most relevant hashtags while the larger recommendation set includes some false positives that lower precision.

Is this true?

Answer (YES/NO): YES